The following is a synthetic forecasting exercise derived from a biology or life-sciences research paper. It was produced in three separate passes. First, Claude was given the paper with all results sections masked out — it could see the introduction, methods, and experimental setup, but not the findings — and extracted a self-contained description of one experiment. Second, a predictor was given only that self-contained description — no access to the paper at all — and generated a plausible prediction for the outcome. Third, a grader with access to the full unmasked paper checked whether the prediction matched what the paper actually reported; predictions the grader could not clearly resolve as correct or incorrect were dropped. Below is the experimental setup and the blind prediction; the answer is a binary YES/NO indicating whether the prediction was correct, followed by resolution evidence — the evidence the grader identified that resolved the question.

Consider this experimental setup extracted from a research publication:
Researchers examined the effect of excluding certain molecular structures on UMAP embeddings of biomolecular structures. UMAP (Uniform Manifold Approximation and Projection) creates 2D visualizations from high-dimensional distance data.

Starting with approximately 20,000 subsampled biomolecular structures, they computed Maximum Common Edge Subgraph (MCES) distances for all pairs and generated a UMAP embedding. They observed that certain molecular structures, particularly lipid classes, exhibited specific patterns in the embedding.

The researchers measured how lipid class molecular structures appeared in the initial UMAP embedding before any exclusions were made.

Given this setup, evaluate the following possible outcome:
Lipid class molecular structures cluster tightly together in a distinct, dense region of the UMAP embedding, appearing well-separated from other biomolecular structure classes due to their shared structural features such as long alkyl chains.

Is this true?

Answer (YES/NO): NO